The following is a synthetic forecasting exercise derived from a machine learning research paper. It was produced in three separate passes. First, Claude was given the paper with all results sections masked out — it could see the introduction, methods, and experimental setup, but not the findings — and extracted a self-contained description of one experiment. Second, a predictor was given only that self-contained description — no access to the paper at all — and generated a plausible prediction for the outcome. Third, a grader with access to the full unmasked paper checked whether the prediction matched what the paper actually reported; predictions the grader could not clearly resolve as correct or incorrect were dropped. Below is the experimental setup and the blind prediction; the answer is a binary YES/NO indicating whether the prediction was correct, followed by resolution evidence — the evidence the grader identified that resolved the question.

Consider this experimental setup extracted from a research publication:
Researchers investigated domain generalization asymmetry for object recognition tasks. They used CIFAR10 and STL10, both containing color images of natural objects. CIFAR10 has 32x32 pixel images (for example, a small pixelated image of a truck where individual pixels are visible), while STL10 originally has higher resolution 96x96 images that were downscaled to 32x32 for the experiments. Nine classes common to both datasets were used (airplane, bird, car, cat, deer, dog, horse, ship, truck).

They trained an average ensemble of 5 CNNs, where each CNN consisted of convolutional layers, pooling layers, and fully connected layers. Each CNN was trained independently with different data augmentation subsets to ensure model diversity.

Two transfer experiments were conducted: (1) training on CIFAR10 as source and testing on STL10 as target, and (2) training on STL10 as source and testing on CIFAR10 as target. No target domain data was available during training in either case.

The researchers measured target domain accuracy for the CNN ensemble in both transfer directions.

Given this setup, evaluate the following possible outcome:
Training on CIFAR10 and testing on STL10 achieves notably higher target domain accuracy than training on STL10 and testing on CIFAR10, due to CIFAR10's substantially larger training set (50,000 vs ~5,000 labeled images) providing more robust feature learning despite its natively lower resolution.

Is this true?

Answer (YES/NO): YES